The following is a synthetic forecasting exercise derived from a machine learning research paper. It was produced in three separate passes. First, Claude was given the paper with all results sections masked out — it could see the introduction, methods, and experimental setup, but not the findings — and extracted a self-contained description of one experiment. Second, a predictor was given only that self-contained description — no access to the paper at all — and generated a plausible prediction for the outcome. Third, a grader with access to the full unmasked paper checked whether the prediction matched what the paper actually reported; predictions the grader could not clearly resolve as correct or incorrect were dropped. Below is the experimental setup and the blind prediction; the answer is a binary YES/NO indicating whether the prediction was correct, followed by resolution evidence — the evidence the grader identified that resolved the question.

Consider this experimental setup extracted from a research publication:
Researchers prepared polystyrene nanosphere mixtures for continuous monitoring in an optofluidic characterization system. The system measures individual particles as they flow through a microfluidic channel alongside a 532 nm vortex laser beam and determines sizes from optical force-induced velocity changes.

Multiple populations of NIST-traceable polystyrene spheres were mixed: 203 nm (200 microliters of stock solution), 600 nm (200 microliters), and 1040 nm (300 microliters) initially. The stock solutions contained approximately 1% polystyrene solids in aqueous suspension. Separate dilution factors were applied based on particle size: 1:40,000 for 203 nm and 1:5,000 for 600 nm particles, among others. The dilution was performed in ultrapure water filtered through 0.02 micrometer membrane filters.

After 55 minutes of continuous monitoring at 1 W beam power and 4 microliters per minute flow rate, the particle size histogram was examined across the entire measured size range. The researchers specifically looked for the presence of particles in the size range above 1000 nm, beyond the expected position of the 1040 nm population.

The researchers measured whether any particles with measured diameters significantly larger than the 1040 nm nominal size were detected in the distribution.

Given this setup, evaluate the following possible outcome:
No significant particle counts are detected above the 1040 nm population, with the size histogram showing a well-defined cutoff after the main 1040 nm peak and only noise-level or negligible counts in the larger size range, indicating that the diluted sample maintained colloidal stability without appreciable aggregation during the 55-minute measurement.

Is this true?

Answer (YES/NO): NO